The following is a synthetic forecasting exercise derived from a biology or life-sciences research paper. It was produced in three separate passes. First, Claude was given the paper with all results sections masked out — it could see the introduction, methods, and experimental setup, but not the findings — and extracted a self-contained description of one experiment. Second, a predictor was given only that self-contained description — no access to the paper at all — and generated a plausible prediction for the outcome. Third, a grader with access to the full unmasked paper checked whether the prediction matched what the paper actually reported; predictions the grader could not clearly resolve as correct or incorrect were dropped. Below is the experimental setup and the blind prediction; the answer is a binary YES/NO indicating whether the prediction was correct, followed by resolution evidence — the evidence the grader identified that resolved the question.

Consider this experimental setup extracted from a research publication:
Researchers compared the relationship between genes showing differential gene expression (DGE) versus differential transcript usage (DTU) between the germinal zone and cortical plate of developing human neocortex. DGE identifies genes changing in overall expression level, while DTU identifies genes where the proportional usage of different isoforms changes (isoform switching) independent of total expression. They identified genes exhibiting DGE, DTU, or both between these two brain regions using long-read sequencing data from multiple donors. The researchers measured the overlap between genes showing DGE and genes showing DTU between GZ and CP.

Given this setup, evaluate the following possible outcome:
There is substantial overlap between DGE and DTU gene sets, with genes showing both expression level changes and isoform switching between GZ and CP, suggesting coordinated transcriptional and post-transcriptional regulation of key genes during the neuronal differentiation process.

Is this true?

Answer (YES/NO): YES